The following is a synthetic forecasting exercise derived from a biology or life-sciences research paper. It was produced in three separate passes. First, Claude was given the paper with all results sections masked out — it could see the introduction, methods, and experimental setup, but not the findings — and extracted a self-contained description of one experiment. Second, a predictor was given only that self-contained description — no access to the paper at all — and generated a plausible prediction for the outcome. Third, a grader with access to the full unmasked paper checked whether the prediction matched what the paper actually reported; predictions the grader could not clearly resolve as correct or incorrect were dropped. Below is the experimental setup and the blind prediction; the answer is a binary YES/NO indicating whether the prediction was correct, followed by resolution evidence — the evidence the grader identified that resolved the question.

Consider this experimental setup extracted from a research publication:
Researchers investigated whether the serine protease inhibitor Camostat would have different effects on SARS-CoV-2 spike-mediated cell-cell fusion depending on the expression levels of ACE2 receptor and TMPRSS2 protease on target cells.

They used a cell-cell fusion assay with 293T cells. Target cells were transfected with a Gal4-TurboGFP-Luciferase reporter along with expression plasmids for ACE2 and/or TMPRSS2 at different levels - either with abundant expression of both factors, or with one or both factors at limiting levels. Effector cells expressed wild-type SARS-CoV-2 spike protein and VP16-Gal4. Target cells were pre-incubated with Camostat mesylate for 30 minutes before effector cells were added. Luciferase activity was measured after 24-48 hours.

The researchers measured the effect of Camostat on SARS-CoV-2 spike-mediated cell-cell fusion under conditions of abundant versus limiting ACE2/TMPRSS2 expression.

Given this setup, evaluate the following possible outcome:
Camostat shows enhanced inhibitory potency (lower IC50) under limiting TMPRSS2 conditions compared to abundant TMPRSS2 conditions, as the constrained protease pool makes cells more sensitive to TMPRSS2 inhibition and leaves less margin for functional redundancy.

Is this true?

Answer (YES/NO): NO